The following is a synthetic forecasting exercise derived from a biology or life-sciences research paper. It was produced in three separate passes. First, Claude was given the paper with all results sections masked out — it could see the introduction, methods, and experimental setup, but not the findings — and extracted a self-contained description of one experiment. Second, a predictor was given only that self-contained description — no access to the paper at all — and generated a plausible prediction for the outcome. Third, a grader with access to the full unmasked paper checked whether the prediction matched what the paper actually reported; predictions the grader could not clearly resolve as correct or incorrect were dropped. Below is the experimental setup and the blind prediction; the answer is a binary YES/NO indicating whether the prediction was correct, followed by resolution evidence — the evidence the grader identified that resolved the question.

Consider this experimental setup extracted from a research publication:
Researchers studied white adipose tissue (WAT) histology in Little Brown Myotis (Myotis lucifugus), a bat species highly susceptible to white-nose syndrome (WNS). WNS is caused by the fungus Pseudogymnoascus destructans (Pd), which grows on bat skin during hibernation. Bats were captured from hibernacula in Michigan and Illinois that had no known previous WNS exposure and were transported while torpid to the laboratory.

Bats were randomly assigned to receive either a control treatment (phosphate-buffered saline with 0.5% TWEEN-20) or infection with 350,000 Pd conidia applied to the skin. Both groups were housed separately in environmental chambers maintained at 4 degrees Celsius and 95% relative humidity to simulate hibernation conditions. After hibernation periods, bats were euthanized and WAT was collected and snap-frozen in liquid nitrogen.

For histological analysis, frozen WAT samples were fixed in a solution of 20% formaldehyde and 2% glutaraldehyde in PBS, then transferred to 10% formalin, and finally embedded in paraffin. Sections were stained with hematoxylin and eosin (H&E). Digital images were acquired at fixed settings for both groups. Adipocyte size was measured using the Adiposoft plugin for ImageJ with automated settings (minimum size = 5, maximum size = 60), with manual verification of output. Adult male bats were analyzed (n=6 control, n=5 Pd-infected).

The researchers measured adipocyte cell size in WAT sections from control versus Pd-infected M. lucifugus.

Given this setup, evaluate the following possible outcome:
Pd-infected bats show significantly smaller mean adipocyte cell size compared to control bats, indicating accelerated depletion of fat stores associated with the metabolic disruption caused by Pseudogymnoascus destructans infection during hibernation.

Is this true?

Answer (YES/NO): YES